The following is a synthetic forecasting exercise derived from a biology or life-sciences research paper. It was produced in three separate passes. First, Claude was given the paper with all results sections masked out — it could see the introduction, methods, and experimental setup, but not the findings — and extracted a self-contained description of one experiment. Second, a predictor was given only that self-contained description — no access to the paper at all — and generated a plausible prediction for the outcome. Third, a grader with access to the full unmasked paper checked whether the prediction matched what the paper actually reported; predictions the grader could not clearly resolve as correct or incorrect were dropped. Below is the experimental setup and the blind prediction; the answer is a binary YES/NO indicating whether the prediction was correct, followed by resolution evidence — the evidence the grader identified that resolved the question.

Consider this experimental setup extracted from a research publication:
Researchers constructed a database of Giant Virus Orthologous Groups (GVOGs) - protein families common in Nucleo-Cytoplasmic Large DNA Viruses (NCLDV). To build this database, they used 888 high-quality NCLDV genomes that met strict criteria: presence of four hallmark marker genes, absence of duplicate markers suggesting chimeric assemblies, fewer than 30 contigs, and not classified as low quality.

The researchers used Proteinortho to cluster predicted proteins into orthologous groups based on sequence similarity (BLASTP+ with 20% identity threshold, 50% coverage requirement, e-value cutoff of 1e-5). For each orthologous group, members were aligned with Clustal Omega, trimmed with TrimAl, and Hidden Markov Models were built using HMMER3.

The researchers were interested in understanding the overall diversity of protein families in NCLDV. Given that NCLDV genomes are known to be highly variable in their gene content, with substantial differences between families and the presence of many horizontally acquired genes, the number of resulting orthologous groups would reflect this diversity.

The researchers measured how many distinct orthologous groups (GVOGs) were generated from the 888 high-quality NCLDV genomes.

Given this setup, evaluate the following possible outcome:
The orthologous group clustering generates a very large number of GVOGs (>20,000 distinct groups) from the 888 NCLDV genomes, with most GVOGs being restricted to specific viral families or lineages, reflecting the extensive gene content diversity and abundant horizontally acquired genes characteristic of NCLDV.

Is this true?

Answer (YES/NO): YES